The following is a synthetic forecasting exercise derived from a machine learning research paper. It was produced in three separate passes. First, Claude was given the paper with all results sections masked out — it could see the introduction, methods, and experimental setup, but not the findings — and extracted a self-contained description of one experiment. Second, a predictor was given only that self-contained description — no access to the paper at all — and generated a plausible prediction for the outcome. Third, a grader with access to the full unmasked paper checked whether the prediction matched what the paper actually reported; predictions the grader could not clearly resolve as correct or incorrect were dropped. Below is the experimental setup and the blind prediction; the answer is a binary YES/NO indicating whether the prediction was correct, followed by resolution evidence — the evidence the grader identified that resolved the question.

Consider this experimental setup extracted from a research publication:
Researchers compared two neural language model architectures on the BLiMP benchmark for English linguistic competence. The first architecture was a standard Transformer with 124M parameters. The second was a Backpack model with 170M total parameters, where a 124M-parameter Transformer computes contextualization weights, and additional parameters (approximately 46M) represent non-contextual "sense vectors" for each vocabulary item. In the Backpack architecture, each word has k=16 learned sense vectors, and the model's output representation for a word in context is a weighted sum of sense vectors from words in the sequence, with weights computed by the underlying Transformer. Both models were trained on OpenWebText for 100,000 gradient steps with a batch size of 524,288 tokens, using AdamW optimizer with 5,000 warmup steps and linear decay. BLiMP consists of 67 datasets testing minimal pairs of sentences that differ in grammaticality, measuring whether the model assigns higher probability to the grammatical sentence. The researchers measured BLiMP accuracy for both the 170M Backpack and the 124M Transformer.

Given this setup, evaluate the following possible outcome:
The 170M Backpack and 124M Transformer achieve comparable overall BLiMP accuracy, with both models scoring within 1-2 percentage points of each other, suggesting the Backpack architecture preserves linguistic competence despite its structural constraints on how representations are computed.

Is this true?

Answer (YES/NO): NO